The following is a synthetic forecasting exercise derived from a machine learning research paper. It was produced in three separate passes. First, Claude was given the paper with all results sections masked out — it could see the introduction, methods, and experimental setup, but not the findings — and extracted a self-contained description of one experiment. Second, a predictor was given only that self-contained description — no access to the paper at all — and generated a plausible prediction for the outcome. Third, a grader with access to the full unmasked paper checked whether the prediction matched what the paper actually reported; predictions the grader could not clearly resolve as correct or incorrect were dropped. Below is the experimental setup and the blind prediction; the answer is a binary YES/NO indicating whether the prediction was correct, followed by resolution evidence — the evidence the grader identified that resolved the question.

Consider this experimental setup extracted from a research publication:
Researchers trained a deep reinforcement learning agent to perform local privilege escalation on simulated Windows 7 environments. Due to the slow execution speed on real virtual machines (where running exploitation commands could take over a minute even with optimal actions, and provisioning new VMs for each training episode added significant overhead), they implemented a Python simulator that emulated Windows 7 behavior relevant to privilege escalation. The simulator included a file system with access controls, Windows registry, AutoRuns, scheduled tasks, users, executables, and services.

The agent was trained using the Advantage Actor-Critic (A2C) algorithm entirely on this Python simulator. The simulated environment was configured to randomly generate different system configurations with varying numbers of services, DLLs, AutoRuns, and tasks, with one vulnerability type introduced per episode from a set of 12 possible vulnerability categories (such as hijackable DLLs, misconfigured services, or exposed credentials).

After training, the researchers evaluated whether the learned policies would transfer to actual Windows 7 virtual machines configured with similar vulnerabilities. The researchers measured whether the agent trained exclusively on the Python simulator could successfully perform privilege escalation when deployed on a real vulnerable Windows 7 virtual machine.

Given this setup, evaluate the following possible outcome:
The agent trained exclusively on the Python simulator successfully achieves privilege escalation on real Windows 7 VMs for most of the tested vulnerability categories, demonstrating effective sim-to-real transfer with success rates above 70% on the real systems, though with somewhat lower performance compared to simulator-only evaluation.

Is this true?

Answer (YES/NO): NO